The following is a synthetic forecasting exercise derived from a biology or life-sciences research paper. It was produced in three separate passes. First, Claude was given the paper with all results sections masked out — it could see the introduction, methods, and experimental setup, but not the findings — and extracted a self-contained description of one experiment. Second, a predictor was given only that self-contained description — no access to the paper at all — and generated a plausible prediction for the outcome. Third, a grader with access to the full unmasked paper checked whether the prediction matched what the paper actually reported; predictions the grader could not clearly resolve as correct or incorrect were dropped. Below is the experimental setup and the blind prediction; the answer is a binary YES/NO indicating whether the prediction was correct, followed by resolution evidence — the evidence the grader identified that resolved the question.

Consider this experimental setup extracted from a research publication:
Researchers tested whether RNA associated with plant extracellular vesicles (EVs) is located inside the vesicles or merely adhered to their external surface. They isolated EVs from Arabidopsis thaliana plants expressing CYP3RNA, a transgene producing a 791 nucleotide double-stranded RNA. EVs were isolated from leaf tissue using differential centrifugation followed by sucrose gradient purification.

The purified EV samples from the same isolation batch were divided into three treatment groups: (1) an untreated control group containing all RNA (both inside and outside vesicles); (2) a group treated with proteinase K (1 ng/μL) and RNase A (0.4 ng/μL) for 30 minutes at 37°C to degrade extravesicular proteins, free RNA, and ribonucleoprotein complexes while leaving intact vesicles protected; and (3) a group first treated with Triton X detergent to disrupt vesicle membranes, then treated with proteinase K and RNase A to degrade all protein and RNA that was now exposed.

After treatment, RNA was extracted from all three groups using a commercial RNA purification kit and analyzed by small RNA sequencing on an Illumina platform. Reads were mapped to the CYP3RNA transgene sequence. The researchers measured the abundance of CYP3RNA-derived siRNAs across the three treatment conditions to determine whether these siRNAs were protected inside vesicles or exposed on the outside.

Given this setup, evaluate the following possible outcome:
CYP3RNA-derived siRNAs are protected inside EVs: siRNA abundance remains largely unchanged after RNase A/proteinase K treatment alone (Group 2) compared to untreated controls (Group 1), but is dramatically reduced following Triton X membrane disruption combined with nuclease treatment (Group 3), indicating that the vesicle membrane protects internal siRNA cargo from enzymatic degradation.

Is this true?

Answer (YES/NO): NO